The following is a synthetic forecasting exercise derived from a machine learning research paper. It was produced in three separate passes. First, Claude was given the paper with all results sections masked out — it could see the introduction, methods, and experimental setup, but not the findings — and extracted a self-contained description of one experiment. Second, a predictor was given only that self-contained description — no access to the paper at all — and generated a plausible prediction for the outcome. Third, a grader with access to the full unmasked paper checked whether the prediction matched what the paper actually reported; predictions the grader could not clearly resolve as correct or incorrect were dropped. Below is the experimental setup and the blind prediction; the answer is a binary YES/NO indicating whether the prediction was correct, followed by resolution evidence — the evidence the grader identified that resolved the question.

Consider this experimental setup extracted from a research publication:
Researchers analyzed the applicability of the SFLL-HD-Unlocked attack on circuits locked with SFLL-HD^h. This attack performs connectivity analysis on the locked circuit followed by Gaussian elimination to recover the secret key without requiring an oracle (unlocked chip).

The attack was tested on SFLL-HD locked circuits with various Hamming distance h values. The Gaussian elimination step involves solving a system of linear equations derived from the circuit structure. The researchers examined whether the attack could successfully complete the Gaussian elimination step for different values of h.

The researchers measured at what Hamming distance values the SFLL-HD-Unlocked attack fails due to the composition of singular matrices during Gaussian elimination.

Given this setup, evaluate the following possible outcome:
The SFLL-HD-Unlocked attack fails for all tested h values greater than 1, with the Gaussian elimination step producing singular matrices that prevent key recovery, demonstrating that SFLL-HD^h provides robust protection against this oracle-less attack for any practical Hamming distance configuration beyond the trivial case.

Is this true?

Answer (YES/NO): NO